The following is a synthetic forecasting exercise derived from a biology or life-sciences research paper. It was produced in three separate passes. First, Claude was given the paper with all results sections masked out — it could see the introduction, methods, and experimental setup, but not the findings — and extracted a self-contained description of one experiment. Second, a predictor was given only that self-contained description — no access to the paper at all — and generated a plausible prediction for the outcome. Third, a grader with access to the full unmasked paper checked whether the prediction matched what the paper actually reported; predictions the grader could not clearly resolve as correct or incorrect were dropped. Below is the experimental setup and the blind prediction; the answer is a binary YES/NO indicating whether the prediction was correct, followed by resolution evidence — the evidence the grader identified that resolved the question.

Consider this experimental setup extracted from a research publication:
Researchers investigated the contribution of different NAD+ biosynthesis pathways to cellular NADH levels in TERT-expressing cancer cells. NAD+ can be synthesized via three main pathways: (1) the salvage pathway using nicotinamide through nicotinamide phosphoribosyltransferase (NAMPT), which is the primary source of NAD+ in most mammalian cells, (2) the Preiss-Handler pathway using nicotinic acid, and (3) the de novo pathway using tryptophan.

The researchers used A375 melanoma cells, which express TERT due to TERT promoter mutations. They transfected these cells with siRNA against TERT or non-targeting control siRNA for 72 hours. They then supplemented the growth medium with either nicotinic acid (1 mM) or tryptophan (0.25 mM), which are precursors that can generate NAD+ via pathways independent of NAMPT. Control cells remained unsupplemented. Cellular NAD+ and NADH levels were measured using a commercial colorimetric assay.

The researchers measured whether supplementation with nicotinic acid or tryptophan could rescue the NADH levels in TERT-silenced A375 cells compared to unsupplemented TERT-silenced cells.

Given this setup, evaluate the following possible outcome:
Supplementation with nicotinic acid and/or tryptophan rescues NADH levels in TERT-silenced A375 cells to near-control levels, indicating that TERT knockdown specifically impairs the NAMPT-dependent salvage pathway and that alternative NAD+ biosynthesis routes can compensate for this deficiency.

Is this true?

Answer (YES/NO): NO